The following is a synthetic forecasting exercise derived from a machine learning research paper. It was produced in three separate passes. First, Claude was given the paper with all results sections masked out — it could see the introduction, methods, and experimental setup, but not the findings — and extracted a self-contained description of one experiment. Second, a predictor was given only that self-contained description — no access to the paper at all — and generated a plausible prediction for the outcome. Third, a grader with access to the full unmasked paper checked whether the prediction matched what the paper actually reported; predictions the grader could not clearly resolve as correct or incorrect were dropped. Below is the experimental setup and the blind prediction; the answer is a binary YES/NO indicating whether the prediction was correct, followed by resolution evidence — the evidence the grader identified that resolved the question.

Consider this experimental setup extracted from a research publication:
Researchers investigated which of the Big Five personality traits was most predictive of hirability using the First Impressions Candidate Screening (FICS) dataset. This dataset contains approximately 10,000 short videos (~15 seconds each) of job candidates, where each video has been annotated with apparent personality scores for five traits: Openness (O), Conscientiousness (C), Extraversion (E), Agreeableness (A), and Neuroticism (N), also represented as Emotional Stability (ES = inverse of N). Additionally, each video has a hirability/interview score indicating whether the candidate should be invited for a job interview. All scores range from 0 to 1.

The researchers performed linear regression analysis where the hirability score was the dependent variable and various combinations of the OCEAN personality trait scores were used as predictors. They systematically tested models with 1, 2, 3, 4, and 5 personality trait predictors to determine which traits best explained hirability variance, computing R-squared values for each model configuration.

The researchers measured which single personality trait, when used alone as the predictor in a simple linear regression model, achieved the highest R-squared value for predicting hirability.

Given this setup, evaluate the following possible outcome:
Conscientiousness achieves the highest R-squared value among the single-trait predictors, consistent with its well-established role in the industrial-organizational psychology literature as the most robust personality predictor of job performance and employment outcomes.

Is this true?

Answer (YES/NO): NO